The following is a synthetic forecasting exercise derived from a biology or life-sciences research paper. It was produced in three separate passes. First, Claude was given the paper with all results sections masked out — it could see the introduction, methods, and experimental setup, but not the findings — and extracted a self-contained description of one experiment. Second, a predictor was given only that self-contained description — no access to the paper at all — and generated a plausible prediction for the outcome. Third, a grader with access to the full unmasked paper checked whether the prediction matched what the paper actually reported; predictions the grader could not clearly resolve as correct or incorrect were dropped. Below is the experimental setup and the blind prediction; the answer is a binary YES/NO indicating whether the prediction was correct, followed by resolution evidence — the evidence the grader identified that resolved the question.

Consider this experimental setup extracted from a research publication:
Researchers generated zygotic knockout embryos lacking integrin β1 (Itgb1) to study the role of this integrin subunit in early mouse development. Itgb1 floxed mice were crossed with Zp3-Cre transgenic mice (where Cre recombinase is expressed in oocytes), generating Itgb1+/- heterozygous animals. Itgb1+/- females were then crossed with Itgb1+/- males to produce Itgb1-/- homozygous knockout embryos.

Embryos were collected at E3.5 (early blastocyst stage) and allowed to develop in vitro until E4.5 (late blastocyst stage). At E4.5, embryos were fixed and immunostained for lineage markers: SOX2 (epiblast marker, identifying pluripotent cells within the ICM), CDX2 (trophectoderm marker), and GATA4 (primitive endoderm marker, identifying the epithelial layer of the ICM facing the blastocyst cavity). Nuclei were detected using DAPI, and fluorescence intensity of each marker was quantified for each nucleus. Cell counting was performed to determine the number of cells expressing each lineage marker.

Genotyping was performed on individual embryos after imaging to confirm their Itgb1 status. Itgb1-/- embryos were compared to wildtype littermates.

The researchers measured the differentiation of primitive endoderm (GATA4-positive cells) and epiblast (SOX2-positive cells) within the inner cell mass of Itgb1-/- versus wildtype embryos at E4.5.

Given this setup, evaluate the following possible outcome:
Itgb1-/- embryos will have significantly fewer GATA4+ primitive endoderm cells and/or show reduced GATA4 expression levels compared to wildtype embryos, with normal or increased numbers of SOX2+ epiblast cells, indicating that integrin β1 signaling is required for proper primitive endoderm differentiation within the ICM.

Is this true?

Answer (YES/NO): NO